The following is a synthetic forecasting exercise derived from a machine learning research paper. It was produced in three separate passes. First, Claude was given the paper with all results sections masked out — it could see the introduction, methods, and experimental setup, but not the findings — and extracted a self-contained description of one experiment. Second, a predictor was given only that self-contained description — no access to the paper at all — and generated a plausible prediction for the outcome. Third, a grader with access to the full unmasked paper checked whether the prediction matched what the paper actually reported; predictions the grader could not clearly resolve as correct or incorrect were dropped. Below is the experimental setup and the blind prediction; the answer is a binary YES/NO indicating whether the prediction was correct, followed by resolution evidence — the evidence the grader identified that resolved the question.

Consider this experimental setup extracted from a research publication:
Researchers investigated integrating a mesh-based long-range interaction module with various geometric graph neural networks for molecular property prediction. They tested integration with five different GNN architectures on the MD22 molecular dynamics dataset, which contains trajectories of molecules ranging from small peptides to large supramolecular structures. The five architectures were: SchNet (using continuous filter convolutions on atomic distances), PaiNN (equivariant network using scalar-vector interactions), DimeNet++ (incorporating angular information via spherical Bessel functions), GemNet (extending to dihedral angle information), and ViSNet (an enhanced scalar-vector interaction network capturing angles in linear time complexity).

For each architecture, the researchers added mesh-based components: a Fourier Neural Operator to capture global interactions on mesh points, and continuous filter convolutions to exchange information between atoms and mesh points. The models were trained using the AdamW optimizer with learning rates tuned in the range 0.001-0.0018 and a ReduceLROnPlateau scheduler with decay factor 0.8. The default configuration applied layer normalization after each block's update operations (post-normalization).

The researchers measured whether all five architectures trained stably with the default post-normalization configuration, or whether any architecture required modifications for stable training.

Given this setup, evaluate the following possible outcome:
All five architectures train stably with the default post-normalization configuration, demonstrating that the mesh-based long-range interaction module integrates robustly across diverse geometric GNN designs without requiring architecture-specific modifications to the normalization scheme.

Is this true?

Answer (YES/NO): NO